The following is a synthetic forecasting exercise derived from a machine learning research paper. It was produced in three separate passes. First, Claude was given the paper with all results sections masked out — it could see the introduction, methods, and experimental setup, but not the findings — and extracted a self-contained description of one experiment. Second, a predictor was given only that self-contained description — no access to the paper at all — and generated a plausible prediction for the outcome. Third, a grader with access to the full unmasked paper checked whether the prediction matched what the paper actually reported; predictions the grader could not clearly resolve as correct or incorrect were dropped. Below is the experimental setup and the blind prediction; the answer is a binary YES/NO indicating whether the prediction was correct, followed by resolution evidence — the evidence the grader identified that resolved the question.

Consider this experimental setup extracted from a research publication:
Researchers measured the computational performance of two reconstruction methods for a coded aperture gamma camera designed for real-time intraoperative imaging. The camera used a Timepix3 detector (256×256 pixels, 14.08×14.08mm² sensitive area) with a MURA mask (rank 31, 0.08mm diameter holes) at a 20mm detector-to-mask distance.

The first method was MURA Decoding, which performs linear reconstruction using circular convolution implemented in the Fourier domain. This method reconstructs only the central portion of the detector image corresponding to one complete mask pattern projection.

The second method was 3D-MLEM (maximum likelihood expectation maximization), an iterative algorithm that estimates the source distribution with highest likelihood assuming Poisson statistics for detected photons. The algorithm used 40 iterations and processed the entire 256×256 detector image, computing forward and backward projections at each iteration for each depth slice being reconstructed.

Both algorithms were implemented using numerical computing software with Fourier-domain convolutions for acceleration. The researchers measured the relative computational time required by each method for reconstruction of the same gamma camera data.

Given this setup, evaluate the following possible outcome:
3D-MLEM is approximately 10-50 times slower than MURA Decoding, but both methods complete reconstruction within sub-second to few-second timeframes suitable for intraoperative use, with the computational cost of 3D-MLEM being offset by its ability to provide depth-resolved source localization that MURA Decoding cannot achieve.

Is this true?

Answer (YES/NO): NO